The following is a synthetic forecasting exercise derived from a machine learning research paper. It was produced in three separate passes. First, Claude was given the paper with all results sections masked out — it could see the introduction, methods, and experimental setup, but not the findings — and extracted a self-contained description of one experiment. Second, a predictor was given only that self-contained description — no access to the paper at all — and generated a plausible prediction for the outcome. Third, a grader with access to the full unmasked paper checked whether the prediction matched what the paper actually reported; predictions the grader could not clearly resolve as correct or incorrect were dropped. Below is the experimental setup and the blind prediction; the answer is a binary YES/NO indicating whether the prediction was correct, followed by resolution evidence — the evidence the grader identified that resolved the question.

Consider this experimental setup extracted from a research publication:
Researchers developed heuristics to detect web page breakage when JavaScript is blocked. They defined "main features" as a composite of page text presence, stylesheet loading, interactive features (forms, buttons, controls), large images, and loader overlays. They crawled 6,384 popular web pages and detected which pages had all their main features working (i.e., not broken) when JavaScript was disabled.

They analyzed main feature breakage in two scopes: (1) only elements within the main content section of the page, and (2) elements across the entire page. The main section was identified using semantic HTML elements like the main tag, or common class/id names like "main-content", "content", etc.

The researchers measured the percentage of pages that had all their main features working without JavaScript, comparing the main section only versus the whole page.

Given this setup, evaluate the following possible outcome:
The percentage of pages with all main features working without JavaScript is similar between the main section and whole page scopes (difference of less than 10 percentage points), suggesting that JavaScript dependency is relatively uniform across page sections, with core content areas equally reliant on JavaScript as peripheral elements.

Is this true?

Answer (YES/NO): NO